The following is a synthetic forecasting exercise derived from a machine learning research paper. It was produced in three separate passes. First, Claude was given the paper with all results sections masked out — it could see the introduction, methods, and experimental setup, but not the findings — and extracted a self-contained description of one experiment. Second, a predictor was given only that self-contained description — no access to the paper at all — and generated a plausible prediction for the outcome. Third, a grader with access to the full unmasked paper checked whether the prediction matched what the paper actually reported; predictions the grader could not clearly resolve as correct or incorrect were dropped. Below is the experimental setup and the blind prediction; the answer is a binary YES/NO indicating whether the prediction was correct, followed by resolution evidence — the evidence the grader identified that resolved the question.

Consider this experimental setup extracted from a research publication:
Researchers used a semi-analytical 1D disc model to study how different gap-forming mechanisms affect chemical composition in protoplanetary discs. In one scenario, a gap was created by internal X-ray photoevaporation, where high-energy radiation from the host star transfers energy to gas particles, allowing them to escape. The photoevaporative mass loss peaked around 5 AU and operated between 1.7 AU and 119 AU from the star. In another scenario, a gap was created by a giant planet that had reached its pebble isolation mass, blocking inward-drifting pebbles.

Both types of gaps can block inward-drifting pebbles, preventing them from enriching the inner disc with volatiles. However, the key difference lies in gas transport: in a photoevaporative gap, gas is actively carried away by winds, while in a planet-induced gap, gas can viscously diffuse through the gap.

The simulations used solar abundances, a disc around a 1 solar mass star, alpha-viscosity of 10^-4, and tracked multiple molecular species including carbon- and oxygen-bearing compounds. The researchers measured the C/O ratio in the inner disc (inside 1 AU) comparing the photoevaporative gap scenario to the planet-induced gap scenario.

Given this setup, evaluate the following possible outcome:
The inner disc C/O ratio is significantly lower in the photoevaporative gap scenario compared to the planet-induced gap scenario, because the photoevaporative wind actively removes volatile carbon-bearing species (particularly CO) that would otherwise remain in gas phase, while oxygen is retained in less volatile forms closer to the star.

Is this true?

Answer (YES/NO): NO